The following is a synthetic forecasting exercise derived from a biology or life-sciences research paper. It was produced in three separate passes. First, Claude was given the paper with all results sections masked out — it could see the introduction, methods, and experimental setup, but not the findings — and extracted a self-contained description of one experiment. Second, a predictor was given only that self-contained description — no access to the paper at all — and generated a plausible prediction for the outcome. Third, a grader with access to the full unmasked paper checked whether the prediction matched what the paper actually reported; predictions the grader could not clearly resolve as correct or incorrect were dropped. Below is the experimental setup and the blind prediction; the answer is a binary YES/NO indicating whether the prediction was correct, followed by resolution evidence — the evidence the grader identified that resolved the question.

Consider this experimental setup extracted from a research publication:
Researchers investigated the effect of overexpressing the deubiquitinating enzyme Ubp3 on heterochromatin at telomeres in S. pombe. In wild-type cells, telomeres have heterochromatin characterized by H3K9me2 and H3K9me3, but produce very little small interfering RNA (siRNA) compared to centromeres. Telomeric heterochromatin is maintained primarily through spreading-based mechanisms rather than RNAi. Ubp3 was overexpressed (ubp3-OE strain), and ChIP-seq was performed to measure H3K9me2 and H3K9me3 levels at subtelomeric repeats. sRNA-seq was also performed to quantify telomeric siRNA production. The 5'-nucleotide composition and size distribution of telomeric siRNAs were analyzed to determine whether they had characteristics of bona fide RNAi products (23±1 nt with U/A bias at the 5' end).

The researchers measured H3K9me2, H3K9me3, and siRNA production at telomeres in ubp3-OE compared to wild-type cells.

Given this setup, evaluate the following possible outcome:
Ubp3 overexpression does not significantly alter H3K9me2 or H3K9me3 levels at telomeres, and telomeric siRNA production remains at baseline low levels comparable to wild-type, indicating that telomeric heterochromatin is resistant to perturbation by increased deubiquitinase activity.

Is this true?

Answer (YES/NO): NO